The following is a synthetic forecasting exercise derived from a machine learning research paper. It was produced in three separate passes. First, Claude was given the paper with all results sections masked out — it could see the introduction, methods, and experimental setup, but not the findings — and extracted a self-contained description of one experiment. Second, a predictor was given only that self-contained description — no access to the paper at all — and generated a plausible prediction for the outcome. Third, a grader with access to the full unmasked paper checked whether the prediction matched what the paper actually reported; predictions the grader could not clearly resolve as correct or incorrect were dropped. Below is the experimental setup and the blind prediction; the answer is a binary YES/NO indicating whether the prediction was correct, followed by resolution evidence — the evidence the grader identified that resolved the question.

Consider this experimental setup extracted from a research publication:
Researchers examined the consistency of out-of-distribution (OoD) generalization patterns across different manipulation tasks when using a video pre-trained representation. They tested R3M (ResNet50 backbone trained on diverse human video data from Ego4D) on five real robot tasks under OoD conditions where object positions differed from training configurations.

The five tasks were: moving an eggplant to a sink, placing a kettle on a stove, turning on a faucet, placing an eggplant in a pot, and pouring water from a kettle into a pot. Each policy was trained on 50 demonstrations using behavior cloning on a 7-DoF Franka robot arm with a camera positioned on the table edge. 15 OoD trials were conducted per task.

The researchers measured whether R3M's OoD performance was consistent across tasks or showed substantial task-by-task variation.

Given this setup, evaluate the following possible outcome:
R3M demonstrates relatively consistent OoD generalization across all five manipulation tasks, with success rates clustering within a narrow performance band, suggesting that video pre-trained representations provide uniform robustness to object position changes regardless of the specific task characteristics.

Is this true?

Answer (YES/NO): NO